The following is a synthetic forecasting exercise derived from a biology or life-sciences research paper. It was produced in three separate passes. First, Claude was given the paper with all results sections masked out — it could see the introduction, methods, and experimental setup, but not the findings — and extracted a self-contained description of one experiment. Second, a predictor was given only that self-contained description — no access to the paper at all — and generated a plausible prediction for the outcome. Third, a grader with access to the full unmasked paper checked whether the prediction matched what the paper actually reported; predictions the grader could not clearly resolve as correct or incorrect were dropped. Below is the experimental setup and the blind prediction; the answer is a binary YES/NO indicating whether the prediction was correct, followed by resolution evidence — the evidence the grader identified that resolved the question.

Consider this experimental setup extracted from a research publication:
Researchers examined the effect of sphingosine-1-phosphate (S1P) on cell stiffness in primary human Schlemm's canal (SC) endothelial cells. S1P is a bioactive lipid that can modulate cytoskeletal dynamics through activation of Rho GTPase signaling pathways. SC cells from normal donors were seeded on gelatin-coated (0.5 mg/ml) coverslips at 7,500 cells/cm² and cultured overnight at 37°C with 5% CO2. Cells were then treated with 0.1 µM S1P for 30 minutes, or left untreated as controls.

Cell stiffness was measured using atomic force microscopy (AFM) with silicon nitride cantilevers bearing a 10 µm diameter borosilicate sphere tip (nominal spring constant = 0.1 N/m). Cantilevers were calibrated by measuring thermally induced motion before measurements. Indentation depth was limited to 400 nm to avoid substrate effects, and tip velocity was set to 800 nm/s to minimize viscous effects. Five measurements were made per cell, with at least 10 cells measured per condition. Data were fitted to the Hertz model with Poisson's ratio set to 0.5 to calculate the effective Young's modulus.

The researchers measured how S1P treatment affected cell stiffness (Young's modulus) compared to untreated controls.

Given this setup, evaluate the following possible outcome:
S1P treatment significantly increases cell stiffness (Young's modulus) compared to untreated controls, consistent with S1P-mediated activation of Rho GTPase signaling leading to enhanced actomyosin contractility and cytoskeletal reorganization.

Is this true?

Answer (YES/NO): NO